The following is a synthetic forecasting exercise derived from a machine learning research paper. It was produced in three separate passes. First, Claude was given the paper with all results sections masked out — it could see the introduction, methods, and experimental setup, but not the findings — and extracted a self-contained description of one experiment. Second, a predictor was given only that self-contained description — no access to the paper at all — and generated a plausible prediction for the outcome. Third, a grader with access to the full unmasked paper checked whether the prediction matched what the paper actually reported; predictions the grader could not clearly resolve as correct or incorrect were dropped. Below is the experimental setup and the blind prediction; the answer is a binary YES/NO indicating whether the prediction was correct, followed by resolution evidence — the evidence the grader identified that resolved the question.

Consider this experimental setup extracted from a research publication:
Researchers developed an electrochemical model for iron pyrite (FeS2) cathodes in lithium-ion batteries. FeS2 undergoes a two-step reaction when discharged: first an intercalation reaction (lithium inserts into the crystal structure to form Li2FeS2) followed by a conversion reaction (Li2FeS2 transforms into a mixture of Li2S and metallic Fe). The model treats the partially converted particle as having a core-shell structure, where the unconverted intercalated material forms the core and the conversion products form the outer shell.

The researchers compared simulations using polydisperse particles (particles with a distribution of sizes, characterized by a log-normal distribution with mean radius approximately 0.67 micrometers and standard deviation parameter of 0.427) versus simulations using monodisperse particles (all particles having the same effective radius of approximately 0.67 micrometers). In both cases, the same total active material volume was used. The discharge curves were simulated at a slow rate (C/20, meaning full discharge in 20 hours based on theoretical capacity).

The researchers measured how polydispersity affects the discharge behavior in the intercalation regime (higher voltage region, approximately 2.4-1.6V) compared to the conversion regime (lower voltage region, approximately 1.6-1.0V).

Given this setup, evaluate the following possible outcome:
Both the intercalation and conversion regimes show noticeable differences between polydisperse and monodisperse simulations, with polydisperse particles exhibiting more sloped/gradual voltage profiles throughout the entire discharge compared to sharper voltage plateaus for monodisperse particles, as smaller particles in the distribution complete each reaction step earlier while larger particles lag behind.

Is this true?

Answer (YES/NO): NO